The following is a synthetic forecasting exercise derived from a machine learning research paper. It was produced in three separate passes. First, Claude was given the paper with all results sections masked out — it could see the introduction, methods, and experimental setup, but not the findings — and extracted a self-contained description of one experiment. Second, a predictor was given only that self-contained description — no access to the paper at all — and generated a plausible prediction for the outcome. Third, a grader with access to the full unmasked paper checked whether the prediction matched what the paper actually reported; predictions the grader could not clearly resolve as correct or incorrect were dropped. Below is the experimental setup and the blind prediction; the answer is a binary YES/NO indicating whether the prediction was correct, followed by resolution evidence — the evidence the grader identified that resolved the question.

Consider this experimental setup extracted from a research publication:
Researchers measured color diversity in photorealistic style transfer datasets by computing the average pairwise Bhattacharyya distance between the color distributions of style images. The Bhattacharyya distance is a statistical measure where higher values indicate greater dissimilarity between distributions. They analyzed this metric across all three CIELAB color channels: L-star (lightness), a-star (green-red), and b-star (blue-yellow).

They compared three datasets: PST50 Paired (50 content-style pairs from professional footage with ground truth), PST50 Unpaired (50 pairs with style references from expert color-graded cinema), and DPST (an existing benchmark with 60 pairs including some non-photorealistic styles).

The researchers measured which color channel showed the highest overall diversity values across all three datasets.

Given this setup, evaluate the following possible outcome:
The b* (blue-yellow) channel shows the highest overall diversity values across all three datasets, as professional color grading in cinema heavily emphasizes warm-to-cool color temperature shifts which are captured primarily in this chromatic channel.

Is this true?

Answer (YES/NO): YES